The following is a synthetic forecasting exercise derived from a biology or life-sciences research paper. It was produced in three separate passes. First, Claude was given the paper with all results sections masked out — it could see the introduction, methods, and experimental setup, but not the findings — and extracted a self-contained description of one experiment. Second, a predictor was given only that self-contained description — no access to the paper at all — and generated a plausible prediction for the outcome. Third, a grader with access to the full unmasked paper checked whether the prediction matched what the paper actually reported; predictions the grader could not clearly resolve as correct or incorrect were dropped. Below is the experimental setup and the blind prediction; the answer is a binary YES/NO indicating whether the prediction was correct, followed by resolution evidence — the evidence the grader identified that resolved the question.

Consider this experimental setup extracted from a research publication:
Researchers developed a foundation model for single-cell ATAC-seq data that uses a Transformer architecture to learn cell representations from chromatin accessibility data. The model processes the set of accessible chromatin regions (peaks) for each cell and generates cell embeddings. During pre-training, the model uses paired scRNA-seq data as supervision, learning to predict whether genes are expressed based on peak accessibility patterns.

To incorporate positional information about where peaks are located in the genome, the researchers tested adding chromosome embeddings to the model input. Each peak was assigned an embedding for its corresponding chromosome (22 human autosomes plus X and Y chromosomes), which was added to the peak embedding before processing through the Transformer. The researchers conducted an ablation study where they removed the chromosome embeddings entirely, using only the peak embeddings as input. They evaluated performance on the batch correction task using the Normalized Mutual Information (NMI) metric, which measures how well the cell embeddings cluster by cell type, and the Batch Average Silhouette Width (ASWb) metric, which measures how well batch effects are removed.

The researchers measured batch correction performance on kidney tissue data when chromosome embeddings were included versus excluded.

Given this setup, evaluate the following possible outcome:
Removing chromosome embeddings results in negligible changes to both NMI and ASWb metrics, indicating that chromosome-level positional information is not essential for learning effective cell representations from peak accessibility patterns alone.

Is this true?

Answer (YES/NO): NO